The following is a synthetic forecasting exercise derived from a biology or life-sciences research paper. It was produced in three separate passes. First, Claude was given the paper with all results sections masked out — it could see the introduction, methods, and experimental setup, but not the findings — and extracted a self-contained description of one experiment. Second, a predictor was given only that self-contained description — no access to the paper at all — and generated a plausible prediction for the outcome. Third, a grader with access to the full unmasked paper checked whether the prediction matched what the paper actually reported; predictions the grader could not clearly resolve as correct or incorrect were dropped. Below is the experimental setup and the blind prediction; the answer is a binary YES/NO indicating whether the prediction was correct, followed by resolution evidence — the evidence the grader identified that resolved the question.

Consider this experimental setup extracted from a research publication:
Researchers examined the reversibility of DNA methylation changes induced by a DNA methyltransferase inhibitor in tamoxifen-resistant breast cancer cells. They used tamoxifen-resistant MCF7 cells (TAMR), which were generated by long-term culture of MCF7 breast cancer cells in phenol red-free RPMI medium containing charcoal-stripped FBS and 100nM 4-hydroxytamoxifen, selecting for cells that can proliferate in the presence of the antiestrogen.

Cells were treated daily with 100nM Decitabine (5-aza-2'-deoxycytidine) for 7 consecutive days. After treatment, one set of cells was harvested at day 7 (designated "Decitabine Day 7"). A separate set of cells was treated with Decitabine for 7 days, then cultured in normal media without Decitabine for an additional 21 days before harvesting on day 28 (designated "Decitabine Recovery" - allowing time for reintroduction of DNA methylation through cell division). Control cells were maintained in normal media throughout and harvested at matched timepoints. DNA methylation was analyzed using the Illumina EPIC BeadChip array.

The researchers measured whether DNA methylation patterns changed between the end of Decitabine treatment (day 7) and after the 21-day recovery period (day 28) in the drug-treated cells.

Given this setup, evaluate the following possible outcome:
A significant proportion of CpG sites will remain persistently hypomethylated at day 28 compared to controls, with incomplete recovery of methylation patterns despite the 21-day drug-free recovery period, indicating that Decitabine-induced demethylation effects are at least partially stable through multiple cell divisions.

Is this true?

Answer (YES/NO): YES